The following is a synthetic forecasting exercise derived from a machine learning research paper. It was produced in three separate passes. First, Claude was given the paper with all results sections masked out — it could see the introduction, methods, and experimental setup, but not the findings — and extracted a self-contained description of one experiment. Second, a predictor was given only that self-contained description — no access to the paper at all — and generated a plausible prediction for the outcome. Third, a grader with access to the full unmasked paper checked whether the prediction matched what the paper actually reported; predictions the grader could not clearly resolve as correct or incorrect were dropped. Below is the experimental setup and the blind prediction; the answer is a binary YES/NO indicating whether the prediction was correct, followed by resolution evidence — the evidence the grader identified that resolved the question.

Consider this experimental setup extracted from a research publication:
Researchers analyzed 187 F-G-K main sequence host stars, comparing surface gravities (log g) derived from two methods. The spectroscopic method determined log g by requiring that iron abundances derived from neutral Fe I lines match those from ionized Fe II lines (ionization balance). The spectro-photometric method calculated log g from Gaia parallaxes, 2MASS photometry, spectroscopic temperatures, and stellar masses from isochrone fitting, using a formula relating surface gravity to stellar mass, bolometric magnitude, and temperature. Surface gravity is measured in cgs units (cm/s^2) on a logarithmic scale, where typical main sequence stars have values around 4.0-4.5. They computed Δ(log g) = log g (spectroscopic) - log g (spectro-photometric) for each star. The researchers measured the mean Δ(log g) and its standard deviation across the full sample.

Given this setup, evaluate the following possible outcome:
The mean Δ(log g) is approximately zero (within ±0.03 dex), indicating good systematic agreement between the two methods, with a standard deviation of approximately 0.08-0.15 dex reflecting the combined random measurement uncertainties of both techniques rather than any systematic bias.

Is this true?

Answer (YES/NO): NO